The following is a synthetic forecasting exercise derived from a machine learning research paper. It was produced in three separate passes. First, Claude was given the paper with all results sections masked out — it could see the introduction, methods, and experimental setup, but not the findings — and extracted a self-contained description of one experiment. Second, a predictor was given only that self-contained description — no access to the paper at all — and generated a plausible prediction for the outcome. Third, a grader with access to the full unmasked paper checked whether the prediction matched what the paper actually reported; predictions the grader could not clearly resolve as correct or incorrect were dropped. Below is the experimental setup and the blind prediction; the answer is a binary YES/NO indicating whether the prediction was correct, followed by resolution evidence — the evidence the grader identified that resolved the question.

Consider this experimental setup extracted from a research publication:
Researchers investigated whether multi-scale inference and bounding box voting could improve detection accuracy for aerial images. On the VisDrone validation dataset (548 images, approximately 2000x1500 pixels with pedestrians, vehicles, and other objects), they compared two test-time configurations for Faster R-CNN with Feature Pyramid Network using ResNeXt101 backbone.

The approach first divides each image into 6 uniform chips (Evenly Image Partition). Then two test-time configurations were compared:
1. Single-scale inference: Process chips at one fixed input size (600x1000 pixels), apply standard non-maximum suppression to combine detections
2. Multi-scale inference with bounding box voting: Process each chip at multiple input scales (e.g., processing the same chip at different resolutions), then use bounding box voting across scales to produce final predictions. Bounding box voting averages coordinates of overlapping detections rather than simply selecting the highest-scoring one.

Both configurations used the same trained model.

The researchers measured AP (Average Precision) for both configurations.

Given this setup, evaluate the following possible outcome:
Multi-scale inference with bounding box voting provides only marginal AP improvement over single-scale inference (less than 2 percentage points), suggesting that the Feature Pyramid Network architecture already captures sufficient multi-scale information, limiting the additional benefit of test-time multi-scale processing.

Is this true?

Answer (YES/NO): NO